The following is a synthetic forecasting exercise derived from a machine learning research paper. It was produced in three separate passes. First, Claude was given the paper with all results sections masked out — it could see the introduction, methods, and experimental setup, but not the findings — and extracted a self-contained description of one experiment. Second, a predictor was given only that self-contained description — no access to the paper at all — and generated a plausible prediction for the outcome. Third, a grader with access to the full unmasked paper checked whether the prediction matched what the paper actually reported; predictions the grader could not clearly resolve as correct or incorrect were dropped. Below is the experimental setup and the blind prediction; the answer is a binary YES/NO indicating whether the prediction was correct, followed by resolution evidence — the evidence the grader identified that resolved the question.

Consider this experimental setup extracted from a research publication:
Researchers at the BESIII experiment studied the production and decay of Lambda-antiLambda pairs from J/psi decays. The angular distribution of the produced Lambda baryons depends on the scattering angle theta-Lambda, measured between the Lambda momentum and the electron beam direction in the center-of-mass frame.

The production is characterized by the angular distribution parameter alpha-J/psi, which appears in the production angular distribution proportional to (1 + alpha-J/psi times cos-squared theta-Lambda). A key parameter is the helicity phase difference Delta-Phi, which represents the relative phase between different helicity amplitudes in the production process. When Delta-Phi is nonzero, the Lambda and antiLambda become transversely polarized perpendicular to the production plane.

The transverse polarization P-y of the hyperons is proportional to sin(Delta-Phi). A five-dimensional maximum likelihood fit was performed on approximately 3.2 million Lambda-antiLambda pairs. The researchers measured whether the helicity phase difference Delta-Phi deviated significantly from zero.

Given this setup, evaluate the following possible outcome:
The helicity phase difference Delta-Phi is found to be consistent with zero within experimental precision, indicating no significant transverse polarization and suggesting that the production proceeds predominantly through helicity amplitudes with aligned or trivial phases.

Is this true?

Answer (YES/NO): NO